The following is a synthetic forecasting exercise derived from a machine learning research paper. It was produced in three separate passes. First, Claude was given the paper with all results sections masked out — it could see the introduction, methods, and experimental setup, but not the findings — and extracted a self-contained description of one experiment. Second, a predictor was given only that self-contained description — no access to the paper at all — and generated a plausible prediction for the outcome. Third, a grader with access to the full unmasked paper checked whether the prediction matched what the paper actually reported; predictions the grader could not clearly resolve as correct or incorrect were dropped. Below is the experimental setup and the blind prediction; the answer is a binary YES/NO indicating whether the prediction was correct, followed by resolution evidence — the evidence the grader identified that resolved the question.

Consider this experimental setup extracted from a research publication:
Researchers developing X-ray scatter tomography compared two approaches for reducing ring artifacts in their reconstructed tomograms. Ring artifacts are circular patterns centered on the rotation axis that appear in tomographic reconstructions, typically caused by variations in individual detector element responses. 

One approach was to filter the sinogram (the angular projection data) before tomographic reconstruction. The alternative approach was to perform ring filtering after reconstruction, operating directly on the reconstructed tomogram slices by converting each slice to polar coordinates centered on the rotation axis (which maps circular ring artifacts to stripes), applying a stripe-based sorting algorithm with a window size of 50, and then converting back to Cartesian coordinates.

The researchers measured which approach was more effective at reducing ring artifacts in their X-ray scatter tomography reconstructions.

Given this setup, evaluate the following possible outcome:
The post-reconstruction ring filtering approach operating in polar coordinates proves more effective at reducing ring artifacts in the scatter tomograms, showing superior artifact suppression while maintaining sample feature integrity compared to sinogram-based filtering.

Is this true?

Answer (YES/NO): YES